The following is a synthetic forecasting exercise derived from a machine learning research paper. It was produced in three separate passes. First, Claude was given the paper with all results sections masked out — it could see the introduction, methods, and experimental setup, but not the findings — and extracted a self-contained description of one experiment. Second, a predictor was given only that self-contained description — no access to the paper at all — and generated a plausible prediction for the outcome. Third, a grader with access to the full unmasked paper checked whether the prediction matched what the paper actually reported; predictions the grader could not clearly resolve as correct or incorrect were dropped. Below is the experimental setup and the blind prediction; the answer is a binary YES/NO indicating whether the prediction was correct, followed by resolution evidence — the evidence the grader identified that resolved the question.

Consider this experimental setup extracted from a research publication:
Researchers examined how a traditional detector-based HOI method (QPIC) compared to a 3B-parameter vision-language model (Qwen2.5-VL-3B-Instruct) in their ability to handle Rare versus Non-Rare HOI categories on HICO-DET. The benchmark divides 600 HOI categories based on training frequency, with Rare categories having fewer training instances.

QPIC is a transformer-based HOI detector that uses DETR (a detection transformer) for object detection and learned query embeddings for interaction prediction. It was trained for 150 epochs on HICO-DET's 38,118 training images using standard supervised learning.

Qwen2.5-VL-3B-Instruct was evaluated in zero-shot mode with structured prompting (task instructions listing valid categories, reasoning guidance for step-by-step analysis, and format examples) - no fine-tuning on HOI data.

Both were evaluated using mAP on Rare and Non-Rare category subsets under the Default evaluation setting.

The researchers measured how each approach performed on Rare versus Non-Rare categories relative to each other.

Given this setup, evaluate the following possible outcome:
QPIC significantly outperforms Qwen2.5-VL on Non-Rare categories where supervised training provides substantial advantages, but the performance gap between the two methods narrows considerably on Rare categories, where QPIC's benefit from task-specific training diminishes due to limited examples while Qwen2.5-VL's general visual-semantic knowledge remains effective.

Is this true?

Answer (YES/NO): YES